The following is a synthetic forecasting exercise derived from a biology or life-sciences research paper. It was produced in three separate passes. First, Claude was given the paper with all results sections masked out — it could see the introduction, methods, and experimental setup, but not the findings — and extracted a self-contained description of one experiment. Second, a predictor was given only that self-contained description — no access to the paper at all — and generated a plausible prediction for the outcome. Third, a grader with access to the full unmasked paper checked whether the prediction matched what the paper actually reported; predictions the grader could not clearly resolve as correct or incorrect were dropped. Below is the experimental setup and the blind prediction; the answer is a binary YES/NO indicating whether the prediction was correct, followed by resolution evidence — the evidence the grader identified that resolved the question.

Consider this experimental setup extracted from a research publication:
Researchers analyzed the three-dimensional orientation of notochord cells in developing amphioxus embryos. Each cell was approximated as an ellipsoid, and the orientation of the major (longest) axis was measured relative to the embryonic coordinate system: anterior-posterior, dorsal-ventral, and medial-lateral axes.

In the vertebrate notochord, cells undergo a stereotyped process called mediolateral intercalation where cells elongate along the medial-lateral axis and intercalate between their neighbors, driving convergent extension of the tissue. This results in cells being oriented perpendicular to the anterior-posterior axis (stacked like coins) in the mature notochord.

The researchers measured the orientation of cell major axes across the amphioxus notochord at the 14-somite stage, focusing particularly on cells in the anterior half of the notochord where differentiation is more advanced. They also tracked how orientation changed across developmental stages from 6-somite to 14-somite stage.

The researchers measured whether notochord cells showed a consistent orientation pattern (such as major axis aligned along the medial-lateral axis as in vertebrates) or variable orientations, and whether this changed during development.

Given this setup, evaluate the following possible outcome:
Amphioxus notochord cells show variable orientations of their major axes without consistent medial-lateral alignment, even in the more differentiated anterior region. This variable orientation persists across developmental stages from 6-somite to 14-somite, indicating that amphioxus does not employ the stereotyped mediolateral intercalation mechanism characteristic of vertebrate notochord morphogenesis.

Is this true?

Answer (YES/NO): NO